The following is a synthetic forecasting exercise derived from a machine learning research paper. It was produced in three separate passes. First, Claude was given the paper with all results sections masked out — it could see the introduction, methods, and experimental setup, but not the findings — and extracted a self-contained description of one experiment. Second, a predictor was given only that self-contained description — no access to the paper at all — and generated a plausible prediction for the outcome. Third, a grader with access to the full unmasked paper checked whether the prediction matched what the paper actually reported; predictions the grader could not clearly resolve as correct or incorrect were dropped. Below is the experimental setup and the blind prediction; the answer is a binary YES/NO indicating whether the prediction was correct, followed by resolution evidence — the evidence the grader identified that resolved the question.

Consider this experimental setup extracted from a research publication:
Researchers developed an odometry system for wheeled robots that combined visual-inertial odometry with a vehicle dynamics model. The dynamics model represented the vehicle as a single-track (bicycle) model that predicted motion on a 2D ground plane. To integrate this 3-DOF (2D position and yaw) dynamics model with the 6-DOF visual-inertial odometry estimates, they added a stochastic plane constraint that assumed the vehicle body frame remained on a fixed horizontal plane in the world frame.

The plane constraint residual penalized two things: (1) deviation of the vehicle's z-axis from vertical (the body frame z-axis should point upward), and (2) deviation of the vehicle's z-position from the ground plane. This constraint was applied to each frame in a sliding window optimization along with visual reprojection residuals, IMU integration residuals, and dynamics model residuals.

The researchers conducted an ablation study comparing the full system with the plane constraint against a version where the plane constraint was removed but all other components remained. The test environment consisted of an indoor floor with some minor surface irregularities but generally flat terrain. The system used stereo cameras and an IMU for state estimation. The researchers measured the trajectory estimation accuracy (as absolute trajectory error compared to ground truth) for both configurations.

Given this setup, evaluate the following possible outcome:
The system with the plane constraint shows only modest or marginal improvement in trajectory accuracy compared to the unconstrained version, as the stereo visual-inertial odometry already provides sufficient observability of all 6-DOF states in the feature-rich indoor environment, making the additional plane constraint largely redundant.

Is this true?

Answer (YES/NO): NO